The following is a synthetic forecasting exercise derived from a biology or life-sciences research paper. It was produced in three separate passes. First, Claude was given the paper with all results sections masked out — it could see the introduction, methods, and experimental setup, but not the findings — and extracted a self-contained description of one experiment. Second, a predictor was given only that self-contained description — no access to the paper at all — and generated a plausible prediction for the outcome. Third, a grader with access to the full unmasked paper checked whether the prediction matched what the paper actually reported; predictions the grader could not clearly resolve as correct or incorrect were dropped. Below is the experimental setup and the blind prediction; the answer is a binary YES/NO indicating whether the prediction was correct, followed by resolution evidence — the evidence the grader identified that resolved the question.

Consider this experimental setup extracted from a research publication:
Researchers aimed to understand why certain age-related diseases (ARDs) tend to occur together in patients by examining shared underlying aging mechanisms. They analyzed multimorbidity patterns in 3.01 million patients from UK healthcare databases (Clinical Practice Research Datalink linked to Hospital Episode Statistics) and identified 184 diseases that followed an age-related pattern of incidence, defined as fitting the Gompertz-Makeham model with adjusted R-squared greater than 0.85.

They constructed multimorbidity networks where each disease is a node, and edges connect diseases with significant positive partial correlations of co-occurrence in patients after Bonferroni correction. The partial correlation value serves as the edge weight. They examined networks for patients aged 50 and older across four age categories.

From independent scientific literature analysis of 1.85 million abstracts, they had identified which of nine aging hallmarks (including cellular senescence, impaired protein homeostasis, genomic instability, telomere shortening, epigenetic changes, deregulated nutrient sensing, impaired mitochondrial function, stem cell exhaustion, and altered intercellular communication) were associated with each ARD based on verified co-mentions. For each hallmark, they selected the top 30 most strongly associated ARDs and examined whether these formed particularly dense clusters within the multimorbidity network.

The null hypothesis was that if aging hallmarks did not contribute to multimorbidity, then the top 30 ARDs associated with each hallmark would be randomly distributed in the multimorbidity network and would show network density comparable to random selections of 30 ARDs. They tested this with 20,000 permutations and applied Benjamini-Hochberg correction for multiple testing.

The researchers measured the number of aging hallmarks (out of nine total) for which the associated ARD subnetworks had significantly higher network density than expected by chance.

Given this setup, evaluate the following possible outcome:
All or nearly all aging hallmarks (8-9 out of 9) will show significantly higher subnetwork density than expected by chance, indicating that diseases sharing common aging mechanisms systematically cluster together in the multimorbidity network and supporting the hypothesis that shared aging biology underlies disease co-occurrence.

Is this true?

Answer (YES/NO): NO